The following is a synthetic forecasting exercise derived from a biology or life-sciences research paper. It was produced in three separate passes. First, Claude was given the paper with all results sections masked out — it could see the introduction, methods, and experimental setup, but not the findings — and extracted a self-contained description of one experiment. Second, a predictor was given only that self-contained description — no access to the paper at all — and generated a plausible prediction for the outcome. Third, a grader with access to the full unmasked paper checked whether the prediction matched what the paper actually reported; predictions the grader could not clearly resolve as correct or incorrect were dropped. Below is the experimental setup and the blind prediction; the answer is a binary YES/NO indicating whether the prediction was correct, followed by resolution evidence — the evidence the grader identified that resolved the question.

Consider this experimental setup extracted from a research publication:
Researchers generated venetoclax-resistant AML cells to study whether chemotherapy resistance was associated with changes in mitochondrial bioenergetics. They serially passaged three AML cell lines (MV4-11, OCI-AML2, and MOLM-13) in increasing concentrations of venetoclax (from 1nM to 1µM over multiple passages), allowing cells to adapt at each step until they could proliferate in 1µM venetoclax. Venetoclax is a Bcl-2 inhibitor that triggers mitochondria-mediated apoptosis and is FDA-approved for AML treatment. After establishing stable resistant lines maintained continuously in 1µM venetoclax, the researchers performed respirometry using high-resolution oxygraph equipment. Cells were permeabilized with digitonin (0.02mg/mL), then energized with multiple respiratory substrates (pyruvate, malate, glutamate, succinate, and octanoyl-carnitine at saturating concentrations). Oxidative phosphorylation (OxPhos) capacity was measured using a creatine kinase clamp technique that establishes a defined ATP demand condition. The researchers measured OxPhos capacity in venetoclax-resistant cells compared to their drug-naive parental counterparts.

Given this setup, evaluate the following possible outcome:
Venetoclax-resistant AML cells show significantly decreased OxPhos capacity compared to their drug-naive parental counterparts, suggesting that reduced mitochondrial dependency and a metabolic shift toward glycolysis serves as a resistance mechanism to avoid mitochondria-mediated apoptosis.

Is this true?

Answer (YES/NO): NO